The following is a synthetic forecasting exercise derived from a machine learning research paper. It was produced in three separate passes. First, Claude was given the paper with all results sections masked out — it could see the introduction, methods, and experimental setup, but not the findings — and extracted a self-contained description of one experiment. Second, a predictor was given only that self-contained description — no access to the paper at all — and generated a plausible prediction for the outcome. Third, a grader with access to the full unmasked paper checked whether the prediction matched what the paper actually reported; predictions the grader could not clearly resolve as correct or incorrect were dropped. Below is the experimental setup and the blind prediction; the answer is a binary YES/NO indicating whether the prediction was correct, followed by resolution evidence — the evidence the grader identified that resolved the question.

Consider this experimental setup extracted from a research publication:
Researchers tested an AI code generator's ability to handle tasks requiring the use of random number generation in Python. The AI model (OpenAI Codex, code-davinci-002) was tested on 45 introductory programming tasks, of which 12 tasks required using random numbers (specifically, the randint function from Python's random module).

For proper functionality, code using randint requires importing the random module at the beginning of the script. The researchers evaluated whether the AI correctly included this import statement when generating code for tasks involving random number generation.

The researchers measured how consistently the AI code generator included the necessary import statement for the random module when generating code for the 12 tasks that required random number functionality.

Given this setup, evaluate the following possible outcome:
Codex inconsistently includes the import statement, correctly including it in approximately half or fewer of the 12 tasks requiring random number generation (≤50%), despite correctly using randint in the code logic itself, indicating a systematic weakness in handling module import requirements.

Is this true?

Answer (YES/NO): NO